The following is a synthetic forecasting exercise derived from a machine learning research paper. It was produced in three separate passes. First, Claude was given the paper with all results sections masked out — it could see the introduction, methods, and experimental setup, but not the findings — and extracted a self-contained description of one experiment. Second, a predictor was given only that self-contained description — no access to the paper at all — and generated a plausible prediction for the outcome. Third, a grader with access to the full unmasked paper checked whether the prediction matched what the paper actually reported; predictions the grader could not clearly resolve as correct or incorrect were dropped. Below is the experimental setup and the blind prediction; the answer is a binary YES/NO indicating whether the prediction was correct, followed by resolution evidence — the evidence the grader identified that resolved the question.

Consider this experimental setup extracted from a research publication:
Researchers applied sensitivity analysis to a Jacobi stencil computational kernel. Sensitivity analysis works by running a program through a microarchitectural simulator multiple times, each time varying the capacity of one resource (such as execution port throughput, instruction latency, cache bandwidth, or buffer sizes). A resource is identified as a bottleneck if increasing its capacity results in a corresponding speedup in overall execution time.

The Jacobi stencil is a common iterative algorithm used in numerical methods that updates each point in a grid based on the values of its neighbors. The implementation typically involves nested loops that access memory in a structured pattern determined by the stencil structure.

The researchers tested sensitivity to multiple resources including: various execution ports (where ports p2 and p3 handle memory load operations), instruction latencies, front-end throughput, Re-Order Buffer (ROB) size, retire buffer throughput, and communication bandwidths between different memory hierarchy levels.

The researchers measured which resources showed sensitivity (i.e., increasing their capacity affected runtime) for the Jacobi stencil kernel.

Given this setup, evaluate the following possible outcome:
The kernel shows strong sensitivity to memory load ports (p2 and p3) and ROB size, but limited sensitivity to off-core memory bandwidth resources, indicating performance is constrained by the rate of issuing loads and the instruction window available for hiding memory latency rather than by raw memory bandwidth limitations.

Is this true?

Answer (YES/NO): NO